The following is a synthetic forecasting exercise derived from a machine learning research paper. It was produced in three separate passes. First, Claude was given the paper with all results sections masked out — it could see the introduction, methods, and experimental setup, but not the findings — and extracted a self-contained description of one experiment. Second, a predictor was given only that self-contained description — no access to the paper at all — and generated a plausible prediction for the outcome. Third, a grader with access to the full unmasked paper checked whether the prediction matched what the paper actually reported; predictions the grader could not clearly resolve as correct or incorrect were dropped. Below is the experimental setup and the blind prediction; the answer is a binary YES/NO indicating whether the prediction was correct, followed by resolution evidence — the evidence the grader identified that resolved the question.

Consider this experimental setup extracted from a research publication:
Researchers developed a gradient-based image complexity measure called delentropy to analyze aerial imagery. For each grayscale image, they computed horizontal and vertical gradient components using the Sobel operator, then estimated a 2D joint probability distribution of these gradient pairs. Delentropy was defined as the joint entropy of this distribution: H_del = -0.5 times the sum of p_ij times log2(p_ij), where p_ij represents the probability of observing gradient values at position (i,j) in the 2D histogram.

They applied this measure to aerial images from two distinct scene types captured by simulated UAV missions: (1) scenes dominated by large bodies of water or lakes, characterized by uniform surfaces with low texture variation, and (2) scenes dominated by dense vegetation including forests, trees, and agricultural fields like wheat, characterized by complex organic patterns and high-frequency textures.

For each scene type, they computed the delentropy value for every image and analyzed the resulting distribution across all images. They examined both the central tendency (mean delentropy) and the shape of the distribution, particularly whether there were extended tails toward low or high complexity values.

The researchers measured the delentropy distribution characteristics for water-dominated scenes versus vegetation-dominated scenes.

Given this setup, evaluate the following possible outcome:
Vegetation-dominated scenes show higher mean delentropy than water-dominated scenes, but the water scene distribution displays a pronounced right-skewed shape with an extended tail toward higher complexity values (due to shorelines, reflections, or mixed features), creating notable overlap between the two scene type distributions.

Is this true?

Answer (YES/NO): NO